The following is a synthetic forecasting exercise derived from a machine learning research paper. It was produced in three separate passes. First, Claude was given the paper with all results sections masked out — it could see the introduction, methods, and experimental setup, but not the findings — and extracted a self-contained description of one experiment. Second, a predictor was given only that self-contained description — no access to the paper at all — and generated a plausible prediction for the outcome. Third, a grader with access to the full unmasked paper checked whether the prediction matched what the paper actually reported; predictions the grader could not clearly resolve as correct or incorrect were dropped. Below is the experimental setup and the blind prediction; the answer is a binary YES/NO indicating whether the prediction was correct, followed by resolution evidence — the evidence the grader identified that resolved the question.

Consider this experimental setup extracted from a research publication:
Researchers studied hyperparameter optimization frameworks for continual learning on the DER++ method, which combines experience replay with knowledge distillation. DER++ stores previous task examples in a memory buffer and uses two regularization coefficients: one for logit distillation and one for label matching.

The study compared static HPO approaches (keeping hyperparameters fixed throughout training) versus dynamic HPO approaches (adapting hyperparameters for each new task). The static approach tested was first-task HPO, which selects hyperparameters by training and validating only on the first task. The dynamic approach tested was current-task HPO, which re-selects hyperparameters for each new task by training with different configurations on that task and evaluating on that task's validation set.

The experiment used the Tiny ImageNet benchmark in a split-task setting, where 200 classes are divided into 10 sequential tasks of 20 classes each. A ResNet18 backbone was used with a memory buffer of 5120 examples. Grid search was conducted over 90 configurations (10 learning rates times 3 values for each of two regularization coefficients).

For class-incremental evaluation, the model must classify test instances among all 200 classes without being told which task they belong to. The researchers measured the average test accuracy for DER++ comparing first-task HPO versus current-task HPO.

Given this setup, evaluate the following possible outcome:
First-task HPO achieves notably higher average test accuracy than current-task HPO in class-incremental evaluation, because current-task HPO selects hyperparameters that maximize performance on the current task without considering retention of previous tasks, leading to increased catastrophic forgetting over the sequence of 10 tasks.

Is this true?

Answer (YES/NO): NO